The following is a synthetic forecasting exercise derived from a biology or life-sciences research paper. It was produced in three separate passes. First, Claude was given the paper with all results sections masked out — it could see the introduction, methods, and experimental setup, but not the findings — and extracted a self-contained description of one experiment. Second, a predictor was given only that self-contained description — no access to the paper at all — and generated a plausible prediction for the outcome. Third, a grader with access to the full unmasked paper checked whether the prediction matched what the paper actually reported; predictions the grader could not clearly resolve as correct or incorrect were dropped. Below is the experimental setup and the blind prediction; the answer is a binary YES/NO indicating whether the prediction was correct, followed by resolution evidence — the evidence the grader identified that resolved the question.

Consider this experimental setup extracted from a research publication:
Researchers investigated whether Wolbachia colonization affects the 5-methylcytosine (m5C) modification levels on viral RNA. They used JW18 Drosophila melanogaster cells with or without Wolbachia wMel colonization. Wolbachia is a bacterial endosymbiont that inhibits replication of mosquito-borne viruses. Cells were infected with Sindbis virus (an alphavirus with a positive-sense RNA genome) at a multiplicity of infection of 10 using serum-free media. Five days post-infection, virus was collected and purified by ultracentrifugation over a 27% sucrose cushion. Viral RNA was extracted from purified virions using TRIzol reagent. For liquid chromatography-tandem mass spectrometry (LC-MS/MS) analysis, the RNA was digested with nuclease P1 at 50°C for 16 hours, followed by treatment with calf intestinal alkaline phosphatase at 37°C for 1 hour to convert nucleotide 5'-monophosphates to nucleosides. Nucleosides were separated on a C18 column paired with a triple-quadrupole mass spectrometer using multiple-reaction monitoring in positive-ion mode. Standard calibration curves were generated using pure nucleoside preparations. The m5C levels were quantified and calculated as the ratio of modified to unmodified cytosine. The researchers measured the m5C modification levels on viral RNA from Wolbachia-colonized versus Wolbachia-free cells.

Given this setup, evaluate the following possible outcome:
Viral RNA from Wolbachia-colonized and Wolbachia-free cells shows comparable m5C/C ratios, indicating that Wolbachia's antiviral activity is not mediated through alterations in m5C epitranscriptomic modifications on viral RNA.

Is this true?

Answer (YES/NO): NO